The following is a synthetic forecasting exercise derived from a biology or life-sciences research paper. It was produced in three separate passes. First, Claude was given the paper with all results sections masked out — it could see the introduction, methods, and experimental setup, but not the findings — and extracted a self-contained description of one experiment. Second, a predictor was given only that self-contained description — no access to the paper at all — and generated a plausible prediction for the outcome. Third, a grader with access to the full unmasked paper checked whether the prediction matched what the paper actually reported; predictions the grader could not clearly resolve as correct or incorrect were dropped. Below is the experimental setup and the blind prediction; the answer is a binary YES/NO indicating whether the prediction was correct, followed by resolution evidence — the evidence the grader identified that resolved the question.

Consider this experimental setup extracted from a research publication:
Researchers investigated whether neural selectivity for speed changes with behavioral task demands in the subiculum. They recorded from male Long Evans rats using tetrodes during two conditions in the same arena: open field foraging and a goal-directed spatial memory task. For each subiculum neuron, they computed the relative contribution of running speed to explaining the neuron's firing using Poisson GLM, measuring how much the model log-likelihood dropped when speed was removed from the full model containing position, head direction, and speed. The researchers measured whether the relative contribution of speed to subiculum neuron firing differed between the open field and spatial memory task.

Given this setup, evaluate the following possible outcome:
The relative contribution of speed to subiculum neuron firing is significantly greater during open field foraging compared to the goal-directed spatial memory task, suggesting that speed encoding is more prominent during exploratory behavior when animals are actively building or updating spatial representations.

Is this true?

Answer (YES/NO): NO